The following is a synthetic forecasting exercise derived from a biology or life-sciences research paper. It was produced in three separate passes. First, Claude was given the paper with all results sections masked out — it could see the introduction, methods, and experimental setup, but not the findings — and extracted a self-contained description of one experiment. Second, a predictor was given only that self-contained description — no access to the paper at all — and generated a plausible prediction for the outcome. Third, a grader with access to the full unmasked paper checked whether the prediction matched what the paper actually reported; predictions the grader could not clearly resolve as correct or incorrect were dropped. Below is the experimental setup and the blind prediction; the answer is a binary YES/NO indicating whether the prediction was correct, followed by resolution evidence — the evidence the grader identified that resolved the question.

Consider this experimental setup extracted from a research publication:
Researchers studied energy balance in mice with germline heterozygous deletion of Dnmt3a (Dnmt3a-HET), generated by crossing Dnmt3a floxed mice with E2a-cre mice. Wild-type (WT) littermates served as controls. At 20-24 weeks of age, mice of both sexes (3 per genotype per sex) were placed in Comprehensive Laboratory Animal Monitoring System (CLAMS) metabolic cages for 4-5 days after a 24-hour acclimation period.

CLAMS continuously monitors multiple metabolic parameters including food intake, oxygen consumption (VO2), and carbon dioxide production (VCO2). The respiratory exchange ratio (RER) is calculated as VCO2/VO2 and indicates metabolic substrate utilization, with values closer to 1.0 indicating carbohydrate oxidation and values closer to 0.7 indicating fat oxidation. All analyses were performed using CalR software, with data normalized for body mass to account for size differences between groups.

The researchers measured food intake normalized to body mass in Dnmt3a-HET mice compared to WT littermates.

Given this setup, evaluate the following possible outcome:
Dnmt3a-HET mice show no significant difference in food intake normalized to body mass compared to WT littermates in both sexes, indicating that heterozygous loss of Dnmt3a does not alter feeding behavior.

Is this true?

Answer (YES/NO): NO